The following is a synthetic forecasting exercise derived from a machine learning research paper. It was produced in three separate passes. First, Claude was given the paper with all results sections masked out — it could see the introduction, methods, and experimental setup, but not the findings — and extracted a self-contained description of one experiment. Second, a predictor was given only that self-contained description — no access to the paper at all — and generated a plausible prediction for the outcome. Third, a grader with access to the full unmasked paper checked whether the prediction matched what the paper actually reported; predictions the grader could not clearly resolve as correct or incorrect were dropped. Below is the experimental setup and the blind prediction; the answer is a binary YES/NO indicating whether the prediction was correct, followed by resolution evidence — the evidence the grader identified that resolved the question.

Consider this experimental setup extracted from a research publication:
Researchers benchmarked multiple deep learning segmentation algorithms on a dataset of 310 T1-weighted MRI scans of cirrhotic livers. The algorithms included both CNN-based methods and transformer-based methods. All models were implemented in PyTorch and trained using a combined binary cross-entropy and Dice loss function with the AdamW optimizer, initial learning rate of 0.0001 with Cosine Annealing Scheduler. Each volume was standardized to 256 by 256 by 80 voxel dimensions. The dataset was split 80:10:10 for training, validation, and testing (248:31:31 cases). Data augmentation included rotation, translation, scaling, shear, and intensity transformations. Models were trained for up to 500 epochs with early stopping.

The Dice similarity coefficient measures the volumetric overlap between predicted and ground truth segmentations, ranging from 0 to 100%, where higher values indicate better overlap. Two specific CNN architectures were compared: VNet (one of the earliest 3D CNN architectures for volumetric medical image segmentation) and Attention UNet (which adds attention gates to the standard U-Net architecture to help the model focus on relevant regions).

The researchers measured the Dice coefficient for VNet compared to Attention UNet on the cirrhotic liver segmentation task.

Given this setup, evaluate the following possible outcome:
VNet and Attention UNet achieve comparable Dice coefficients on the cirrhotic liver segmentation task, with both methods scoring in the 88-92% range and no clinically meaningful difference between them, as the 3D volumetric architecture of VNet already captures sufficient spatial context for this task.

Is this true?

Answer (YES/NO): NO